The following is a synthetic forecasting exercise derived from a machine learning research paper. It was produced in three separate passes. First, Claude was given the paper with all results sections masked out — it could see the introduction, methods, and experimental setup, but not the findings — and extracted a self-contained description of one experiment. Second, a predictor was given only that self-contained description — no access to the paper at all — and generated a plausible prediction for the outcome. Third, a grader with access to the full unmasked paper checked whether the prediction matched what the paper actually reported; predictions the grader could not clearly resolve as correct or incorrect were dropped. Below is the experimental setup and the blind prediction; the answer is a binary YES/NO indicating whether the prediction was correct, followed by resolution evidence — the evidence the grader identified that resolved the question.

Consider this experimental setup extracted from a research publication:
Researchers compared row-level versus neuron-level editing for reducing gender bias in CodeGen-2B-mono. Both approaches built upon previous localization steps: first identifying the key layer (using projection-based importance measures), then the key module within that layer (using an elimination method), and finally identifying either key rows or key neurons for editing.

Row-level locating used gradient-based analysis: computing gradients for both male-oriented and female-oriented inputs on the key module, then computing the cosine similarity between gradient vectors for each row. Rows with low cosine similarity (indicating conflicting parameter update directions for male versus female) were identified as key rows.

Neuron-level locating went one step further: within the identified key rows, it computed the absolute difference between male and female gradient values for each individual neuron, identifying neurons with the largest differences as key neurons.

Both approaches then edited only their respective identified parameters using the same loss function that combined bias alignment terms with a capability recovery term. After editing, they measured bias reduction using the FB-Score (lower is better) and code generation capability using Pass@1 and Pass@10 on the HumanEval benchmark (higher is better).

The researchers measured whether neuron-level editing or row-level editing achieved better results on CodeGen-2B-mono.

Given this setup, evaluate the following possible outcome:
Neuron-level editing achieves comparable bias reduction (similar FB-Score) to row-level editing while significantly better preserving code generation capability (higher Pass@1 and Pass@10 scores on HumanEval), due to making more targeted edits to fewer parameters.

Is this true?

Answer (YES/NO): NO